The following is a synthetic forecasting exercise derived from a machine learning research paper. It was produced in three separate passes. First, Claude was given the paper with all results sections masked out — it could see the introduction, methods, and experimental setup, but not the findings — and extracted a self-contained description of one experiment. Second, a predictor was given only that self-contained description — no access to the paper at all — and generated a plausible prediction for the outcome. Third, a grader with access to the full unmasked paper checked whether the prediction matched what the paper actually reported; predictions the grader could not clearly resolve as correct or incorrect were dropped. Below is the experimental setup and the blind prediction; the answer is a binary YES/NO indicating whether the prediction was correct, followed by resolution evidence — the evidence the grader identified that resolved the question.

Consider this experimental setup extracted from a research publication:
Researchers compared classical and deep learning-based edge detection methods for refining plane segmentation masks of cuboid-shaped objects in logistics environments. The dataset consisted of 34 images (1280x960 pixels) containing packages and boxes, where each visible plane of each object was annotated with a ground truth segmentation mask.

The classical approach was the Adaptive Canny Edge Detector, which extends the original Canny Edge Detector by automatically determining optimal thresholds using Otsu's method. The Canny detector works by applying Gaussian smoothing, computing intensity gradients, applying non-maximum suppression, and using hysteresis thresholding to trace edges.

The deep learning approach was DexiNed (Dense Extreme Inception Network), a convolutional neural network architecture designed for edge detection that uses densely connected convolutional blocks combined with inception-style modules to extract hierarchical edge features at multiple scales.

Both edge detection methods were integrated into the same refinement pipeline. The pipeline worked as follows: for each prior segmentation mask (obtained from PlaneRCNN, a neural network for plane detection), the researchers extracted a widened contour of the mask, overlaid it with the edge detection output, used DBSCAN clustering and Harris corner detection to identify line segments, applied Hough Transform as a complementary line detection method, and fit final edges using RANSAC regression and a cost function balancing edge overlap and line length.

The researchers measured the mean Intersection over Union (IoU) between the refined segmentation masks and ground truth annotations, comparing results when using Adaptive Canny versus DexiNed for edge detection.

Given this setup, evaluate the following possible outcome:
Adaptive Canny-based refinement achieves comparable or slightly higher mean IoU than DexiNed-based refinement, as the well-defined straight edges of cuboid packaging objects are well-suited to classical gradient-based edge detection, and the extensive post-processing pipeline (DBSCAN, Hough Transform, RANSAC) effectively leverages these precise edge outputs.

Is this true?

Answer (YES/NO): NO